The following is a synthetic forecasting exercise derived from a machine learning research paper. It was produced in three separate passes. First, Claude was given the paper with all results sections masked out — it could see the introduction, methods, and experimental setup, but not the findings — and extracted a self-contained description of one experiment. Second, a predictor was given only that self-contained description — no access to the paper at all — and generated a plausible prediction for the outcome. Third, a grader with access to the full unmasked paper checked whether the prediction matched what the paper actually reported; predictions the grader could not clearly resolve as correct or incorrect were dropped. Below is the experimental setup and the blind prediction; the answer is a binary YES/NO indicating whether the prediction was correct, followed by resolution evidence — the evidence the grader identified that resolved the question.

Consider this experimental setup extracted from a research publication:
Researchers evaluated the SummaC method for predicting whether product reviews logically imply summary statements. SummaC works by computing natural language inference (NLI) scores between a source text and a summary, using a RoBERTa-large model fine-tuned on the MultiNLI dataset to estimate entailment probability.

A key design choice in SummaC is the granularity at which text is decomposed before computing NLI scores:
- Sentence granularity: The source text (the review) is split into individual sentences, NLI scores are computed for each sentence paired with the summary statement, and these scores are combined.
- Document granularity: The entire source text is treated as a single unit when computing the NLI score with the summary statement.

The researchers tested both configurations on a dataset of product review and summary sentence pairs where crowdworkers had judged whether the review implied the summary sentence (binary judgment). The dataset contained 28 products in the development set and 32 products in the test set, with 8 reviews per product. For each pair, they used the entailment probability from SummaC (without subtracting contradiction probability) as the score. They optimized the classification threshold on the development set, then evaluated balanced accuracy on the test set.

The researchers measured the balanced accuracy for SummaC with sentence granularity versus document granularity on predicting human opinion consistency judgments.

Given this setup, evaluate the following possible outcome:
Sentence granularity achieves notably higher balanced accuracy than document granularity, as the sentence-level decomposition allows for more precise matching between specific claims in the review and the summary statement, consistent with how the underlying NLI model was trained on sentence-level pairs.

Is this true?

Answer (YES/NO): NO